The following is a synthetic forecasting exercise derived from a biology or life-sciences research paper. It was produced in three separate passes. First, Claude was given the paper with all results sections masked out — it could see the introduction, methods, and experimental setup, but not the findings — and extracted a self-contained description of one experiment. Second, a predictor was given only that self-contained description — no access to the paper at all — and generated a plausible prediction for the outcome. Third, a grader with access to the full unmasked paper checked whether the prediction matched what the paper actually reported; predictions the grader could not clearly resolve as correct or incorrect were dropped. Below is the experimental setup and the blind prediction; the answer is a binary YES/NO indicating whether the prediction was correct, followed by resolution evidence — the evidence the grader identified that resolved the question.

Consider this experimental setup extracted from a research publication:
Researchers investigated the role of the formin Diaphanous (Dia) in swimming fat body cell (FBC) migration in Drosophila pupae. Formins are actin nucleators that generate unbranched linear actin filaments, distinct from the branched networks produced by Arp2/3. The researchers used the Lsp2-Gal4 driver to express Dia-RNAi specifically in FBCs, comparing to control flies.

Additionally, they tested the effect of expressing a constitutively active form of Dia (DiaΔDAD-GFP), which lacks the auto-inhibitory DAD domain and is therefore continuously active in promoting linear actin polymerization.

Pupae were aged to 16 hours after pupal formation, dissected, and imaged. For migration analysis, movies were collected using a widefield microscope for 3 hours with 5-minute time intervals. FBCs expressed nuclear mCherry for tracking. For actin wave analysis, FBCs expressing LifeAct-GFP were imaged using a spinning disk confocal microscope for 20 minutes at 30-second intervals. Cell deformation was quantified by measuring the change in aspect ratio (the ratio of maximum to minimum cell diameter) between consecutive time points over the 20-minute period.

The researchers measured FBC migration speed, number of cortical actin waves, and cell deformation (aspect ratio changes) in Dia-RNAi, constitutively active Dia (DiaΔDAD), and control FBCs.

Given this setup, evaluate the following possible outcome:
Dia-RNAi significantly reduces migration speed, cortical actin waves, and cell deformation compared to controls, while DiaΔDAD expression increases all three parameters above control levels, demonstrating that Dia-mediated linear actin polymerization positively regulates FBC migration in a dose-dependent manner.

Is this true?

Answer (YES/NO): NO